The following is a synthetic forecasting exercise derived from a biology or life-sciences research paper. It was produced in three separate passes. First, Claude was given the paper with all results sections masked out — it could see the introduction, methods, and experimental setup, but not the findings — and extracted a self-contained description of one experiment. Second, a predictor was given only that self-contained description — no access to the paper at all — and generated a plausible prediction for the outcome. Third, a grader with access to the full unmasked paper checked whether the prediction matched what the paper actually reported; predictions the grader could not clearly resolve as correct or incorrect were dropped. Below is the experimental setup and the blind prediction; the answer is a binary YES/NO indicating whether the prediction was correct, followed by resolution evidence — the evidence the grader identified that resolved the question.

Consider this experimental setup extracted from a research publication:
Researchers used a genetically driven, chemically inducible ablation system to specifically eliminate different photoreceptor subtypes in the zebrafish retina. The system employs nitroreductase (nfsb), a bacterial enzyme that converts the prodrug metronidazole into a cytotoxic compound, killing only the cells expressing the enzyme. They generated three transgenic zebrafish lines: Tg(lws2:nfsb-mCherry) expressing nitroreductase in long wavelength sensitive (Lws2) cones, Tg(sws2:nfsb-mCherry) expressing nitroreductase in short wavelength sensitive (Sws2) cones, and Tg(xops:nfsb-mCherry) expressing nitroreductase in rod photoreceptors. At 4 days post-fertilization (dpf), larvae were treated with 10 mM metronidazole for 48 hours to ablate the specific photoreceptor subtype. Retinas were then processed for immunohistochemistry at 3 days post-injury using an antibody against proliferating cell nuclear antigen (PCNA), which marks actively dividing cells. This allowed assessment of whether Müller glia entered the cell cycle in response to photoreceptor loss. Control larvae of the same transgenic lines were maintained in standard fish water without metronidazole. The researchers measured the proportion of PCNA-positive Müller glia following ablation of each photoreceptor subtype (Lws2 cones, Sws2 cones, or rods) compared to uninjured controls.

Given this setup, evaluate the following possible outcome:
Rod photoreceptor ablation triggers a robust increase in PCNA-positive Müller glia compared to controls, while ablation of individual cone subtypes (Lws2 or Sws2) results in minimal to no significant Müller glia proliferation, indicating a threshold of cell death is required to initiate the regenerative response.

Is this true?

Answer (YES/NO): NO